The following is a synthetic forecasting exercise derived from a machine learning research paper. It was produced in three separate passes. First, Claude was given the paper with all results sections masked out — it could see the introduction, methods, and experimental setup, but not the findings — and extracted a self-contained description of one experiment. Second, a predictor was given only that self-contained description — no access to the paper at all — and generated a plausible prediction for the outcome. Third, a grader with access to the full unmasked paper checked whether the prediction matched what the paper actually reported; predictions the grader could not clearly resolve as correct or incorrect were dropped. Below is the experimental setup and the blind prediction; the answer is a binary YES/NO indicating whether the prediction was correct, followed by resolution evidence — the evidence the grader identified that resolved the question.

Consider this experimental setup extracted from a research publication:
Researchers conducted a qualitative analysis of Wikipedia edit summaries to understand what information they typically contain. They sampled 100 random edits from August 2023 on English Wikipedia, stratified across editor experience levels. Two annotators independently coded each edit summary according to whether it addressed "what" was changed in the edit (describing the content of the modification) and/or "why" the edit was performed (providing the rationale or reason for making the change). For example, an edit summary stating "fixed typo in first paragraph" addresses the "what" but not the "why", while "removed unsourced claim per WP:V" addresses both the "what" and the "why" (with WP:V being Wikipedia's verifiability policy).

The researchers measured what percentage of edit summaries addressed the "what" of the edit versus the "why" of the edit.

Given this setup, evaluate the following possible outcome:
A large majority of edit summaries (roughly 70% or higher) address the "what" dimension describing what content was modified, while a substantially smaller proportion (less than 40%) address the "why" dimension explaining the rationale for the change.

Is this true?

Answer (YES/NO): YES